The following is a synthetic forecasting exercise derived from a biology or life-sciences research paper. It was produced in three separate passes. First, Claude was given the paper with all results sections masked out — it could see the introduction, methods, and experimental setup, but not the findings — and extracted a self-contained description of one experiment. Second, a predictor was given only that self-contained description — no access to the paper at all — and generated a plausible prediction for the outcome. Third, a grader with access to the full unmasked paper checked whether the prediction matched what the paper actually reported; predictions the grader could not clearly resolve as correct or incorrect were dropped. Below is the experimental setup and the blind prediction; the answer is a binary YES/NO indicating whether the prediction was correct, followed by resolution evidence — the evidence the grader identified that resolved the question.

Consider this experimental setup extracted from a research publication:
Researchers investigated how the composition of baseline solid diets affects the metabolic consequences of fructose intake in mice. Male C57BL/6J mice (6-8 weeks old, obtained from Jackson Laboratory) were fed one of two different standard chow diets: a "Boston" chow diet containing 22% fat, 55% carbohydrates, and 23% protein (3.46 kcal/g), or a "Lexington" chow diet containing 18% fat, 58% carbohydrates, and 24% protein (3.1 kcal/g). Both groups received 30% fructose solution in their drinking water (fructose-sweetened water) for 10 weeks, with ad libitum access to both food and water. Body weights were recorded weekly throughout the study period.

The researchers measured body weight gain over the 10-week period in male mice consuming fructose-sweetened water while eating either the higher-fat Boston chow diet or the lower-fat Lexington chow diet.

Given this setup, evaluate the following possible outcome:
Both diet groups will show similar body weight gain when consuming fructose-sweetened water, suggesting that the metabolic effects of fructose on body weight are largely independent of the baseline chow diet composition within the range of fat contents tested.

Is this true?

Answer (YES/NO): NO